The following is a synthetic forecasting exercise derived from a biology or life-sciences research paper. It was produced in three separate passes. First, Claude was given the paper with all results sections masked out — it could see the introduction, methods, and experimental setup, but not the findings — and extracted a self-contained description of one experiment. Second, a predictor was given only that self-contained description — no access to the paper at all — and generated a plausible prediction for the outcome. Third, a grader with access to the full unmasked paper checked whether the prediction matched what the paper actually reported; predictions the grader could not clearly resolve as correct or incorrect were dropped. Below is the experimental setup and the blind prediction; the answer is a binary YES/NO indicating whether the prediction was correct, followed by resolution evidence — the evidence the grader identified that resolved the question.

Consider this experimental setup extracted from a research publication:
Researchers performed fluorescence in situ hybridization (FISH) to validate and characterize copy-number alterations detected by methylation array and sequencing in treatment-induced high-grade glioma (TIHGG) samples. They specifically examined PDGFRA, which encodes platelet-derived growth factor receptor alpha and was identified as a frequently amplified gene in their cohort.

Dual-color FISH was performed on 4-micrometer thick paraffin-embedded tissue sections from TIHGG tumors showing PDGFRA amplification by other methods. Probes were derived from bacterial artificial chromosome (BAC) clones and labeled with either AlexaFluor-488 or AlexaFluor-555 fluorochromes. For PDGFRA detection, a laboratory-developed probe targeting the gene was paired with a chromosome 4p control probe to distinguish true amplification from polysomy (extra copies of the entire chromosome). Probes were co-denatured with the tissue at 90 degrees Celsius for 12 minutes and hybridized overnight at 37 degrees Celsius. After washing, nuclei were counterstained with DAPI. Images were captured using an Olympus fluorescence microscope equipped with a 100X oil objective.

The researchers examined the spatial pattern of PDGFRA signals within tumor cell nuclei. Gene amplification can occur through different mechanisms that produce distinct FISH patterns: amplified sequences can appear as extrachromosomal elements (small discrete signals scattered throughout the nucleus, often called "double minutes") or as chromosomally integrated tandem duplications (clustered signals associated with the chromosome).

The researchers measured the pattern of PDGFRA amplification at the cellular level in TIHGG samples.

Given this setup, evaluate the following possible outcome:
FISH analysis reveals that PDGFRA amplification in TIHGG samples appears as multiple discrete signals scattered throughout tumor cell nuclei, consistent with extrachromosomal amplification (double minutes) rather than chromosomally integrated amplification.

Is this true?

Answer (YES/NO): YES